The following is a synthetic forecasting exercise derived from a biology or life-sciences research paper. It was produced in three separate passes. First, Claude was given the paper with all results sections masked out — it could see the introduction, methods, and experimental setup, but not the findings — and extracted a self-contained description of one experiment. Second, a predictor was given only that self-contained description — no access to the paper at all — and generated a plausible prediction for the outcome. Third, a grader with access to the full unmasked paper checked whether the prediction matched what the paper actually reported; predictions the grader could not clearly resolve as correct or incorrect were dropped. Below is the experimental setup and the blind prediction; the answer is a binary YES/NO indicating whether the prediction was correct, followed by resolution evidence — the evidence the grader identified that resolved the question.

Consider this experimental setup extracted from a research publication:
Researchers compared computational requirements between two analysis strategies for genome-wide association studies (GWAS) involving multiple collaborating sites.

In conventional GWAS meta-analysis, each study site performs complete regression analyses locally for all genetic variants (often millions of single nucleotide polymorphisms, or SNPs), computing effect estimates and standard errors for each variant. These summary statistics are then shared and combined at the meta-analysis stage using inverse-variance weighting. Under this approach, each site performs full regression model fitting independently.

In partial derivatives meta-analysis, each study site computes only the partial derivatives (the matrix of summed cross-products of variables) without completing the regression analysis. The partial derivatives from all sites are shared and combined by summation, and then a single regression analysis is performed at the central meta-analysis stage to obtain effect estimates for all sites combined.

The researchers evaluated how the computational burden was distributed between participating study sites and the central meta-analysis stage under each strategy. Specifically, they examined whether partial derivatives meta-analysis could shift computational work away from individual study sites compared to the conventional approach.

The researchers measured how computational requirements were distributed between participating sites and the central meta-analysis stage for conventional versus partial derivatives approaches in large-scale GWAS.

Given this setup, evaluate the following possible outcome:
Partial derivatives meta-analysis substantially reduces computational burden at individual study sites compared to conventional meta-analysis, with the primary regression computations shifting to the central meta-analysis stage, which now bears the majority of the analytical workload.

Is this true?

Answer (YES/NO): NO